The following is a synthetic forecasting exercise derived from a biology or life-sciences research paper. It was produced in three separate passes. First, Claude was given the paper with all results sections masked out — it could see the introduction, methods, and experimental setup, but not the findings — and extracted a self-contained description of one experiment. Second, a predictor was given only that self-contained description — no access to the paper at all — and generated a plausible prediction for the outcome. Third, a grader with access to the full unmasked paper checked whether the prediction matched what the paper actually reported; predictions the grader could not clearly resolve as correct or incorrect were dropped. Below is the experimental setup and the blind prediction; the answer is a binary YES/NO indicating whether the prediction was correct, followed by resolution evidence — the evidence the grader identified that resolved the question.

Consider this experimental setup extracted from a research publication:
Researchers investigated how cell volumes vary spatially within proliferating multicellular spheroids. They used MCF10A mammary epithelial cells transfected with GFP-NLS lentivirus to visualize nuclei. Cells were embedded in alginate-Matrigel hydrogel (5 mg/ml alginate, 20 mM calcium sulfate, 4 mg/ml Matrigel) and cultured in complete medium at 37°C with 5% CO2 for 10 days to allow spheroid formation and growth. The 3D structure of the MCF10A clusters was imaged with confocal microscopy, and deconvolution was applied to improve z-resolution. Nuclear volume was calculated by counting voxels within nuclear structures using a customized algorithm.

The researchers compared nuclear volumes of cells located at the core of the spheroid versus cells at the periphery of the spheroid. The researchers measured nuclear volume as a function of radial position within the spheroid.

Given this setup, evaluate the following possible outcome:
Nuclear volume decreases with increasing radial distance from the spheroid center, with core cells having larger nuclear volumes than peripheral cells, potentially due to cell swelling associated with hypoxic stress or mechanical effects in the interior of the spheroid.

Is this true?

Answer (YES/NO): NO